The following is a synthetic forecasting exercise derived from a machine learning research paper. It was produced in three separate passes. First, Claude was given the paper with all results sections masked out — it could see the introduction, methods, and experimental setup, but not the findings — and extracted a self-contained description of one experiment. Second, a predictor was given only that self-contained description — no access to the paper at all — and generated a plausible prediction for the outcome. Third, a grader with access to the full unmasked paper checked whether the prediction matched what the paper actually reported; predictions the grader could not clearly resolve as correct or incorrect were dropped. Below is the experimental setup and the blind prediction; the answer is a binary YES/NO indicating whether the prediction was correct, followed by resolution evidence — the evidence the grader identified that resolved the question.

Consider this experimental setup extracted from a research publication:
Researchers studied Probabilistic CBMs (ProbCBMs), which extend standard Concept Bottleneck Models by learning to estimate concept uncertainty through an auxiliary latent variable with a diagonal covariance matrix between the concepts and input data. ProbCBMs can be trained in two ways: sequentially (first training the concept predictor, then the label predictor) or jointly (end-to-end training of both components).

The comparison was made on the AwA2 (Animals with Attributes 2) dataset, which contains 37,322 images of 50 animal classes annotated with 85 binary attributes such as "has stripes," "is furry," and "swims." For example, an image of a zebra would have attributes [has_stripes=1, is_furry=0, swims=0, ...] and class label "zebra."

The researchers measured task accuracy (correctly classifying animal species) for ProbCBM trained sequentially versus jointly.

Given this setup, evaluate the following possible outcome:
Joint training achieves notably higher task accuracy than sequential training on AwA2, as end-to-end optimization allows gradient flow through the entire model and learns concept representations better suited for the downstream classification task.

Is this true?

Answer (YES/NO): NO